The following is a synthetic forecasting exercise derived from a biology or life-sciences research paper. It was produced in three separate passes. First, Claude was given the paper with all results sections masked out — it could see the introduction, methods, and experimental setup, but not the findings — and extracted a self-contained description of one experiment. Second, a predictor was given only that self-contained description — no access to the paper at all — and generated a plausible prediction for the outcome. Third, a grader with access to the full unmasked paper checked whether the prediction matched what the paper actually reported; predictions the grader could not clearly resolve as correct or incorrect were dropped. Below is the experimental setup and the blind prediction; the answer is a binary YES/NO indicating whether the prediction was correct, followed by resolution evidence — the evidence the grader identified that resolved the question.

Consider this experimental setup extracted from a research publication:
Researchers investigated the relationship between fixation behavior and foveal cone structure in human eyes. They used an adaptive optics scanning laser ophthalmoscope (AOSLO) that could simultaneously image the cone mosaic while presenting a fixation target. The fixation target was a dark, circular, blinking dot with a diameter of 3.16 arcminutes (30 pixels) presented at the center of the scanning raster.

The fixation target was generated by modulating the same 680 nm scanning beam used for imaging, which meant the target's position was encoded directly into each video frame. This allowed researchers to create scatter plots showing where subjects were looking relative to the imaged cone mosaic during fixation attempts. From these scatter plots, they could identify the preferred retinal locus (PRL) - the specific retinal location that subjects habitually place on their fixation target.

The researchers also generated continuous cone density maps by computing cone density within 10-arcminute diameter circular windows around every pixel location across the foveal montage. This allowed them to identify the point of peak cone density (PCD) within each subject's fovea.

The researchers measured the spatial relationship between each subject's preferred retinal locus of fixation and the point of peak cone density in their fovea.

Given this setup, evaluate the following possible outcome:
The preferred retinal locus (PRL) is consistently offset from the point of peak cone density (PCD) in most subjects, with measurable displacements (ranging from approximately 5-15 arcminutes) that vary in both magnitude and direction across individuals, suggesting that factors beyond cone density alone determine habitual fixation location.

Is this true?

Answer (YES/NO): NO